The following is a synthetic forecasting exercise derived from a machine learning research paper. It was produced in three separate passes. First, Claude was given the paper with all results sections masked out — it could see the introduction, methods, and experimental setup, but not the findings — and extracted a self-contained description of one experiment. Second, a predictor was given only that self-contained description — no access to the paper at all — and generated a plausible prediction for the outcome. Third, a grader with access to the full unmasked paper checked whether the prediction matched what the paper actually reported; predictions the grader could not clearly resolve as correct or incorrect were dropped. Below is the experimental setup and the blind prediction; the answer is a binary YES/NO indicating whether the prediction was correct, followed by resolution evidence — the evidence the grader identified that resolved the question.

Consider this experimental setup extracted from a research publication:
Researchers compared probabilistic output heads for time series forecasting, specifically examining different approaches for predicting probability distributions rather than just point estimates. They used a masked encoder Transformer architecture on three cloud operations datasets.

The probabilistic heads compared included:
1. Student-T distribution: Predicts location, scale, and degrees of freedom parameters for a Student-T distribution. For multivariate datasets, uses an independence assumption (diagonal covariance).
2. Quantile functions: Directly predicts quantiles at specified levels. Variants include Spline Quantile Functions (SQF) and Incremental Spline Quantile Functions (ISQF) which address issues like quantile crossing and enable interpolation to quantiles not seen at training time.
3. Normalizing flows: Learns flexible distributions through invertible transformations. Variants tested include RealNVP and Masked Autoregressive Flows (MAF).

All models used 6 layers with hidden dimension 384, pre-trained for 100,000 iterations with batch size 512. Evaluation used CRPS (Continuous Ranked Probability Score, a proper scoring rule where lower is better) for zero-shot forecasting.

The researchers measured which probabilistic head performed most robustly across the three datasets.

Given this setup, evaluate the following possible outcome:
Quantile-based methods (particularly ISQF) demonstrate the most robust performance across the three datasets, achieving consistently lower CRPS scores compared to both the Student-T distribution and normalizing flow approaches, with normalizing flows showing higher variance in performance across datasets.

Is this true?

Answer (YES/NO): NO